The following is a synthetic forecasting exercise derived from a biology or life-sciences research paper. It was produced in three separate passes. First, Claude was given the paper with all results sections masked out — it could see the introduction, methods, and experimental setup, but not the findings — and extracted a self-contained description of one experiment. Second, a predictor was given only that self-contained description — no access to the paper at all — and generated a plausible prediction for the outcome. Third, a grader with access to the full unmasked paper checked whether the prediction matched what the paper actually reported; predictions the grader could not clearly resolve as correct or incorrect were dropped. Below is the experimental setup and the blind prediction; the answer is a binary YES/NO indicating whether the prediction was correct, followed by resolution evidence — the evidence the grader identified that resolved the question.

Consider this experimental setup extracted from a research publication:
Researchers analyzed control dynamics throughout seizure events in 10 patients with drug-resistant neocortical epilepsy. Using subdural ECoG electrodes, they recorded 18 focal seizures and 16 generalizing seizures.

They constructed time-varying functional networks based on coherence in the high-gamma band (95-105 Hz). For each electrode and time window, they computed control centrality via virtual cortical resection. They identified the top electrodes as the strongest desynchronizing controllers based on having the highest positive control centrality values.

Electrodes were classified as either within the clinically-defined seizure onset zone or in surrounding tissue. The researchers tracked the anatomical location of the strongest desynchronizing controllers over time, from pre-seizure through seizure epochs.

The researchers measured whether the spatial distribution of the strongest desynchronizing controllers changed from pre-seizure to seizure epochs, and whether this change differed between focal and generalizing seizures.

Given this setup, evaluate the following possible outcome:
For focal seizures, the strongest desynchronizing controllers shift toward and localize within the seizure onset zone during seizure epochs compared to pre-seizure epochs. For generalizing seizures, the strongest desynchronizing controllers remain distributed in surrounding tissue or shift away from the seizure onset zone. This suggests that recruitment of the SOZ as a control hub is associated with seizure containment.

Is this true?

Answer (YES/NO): NO